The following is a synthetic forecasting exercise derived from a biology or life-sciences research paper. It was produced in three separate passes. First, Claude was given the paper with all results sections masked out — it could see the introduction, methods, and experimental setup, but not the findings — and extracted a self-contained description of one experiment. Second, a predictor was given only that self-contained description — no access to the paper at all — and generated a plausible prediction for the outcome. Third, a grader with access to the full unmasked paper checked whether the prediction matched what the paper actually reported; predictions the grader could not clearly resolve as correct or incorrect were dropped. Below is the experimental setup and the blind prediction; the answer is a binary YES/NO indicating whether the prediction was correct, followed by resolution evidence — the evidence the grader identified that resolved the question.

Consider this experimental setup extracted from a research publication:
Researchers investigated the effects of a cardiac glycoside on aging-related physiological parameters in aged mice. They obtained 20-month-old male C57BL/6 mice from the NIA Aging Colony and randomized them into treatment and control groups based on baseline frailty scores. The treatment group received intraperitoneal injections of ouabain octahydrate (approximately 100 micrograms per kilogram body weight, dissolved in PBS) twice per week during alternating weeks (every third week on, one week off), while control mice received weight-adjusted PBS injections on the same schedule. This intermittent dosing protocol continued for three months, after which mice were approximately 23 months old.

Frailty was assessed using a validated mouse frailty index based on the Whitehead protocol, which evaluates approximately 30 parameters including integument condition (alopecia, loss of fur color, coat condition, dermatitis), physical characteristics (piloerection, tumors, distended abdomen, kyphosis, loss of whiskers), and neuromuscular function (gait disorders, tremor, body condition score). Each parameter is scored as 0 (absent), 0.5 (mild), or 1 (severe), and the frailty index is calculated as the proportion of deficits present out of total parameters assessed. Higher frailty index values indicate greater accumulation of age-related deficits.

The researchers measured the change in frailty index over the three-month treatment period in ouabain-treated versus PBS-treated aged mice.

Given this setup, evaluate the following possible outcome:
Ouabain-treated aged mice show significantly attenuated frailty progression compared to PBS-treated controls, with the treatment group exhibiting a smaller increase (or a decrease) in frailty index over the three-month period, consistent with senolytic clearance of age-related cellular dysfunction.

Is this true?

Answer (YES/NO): YES